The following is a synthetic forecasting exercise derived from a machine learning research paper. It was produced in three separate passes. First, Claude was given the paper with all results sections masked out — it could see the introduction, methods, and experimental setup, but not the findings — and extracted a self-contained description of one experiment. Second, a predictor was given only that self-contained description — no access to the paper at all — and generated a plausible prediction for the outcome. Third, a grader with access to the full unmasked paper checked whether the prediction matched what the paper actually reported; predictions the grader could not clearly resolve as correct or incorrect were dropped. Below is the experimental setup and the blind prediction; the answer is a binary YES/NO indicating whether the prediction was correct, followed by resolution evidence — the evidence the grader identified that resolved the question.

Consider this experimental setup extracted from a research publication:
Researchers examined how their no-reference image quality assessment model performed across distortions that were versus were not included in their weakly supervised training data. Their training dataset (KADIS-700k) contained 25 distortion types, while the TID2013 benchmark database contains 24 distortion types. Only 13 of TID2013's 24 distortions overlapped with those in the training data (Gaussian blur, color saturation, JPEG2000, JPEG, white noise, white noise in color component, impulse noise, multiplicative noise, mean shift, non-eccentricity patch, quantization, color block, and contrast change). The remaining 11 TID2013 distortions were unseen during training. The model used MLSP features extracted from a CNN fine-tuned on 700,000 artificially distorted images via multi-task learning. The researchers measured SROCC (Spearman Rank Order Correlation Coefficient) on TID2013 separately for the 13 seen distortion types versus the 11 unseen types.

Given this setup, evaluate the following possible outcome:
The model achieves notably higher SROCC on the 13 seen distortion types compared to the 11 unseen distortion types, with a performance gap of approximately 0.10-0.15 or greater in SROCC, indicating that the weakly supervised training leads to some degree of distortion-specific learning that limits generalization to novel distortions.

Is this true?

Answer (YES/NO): NO